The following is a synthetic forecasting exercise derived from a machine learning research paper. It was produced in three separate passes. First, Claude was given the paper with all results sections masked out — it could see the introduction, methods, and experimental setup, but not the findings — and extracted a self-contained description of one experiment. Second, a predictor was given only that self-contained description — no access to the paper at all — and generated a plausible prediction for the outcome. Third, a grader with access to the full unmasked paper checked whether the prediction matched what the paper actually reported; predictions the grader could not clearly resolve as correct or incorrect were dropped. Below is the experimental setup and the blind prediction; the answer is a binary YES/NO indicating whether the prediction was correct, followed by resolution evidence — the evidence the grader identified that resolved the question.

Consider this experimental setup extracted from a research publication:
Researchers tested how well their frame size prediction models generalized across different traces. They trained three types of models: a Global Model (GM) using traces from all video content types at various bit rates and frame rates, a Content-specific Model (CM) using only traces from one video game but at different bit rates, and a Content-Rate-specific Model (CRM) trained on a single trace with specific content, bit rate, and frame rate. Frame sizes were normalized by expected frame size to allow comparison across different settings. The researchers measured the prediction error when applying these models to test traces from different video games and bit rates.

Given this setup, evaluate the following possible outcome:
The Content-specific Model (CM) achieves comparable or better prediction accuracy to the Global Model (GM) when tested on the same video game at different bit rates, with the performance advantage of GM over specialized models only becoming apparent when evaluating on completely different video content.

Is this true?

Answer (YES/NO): NO